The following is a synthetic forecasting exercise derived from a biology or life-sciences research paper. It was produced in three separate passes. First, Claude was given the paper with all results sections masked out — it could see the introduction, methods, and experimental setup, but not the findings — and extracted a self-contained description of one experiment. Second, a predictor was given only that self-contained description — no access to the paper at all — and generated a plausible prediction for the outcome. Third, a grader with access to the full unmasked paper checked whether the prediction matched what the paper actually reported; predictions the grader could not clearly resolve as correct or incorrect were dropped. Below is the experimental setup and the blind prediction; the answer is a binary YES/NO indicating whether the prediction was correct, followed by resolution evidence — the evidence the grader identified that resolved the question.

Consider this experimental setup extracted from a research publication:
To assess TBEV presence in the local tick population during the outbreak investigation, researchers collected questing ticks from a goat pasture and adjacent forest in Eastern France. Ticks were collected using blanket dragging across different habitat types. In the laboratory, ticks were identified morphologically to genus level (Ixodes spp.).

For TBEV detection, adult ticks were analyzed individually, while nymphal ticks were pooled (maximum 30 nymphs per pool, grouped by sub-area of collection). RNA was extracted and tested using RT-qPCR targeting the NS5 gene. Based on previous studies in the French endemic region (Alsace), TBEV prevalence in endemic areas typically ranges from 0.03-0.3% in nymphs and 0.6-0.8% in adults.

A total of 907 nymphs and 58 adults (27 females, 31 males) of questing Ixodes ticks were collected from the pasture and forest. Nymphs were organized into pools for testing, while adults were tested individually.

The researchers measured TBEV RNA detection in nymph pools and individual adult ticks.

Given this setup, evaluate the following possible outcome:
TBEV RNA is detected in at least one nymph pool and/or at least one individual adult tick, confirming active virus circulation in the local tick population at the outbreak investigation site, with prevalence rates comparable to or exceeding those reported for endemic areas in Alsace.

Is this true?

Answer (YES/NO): YES